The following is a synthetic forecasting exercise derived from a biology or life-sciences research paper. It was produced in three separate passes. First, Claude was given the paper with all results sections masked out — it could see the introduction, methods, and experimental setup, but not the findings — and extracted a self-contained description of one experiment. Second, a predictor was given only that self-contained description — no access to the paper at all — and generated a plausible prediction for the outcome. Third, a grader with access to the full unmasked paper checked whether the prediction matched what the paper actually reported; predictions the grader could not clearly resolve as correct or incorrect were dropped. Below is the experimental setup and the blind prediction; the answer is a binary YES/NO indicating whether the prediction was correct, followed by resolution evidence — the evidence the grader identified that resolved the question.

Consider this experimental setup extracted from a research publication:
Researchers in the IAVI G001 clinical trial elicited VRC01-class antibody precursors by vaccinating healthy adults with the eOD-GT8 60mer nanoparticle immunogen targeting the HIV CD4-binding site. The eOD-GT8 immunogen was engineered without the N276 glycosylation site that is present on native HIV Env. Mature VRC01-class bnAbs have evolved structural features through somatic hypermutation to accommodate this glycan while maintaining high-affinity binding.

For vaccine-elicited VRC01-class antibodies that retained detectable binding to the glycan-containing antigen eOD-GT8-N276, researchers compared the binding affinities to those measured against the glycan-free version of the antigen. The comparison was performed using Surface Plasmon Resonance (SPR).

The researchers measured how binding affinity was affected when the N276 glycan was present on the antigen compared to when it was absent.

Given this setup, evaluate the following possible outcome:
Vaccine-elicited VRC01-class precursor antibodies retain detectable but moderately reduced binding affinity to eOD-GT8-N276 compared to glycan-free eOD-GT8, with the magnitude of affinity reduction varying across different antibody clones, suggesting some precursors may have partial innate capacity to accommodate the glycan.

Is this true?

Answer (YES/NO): NO